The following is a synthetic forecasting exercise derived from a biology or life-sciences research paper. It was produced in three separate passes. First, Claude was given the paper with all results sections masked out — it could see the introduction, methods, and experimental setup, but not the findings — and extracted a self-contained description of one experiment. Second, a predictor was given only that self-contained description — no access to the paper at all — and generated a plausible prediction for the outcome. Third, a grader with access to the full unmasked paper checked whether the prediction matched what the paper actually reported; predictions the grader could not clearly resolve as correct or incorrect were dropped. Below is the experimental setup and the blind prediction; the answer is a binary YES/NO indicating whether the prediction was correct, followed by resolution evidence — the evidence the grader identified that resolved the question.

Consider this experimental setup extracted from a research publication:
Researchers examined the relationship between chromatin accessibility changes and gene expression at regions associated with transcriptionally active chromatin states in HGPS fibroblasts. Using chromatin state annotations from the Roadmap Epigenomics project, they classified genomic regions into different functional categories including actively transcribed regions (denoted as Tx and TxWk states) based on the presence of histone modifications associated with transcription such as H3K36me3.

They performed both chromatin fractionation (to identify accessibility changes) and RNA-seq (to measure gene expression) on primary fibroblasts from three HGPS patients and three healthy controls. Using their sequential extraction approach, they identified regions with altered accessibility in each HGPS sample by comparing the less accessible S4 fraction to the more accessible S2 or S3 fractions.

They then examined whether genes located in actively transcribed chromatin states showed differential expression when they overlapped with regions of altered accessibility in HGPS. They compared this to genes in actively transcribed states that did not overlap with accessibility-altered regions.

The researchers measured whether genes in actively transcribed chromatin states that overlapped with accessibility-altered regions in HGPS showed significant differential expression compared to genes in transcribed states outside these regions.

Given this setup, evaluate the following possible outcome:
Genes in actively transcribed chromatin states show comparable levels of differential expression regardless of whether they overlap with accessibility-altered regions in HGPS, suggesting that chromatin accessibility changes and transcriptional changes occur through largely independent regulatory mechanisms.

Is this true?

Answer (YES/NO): YES